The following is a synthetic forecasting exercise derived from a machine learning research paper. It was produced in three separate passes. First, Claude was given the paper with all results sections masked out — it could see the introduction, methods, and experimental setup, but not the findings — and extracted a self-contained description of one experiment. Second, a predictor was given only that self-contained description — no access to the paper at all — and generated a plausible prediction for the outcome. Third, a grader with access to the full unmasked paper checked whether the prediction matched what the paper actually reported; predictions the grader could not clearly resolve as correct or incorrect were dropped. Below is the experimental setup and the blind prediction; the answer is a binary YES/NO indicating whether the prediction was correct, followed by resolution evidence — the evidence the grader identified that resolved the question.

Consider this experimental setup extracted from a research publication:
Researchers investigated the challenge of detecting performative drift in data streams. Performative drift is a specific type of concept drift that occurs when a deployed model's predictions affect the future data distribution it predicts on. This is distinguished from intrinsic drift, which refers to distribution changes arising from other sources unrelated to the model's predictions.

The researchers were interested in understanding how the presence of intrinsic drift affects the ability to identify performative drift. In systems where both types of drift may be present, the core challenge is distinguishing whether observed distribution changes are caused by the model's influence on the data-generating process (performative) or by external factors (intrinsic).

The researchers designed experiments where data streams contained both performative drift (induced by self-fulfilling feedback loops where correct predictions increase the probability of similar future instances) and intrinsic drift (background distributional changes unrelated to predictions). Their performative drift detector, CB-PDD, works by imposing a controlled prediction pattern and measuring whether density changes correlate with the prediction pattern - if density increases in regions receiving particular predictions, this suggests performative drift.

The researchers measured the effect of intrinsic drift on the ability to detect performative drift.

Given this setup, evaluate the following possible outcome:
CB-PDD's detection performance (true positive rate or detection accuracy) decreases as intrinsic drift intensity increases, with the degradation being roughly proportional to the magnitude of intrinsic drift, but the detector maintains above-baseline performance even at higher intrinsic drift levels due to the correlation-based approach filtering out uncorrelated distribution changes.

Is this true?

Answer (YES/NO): NO